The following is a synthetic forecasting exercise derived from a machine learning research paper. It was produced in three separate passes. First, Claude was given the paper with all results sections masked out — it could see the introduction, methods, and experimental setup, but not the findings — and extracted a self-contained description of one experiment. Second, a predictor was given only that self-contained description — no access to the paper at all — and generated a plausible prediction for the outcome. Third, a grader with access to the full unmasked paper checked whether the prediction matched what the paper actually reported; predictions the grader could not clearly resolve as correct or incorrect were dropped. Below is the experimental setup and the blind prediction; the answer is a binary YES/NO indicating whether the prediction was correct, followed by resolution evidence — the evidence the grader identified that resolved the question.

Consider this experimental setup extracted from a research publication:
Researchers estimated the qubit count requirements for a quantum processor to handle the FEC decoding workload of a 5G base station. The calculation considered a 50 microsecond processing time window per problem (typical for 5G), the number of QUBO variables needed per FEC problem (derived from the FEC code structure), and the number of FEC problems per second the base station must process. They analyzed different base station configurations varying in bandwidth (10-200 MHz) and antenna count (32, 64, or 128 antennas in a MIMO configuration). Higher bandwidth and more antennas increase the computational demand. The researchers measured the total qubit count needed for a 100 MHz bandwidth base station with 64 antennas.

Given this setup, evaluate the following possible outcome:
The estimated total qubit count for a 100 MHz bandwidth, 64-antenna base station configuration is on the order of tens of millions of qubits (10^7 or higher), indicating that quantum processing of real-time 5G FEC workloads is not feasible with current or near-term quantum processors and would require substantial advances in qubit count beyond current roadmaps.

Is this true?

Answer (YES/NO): NO